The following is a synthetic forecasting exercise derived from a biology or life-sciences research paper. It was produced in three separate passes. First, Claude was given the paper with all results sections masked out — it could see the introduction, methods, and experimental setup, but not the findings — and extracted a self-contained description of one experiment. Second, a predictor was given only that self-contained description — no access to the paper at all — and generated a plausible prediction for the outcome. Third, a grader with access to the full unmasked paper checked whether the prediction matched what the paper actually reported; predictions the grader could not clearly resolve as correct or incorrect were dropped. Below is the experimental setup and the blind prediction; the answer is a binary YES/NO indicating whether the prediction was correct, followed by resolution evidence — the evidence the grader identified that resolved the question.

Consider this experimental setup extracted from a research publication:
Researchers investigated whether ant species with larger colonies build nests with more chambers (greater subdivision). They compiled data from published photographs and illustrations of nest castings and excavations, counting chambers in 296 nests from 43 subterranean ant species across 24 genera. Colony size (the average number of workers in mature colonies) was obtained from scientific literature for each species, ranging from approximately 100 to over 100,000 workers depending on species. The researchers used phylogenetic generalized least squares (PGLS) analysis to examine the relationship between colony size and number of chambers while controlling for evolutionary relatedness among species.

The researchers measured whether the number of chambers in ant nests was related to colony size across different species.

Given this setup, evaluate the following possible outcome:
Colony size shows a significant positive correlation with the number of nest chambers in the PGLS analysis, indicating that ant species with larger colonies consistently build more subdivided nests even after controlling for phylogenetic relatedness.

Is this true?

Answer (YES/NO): YES